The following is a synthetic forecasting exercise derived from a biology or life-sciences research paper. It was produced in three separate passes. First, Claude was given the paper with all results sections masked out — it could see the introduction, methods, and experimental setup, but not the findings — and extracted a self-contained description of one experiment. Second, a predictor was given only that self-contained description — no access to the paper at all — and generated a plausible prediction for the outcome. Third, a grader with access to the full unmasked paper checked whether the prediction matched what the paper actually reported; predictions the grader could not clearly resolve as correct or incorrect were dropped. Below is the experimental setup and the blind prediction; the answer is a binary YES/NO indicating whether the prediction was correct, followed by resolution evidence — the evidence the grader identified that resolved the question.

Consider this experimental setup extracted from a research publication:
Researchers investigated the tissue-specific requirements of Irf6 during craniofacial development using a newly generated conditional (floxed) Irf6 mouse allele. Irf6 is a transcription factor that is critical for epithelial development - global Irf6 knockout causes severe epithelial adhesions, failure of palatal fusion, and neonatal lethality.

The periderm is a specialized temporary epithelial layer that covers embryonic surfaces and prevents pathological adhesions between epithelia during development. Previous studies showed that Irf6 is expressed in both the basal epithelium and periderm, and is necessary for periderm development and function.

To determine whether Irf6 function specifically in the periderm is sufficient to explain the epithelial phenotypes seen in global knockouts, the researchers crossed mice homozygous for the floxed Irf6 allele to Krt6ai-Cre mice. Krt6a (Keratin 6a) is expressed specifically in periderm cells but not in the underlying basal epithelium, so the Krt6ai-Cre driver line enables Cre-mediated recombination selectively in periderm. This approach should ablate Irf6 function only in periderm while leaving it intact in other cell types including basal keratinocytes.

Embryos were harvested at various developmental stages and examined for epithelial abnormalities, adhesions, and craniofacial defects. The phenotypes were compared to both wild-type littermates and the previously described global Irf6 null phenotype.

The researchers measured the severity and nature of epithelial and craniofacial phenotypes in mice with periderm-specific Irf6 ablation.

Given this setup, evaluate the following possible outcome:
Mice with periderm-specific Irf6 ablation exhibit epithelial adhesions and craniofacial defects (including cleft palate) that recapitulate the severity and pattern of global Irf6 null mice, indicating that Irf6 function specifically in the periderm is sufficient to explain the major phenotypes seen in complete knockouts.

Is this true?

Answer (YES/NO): NO